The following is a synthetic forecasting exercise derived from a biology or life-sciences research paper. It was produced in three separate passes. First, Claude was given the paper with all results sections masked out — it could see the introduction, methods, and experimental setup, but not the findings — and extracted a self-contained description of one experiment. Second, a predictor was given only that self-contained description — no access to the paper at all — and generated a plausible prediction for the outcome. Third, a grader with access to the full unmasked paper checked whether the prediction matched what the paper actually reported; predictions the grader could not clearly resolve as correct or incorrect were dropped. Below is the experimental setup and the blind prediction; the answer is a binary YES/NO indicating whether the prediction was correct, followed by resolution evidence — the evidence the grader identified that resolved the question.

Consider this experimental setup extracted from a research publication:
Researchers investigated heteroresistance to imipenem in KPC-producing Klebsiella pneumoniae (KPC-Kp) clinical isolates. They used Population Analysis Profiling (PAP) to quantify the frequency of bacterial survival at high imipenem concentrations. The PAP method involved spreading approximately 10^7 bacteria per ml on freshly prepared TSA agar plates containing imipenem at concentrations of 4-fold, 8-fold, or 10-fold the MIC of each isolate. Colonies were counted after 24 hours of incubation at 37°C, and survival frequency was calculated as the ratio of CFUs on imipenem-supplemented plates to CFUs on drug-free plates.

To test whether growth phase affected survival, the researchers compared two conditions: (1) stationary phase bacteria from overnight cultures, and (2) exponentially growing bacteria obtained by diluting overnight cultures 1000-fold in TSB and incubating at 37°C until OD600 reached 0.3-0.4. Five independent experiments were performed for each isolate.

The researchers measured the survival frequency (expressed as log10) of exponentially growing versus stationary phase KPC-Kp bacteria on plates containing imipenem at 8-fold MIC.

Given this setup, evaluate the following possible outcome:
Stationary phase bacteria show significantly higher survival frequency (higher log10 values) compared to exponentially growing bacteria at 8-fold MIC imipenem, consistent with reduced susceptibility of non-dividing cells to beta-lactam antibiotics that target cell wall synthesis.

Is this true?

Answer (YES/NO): NO